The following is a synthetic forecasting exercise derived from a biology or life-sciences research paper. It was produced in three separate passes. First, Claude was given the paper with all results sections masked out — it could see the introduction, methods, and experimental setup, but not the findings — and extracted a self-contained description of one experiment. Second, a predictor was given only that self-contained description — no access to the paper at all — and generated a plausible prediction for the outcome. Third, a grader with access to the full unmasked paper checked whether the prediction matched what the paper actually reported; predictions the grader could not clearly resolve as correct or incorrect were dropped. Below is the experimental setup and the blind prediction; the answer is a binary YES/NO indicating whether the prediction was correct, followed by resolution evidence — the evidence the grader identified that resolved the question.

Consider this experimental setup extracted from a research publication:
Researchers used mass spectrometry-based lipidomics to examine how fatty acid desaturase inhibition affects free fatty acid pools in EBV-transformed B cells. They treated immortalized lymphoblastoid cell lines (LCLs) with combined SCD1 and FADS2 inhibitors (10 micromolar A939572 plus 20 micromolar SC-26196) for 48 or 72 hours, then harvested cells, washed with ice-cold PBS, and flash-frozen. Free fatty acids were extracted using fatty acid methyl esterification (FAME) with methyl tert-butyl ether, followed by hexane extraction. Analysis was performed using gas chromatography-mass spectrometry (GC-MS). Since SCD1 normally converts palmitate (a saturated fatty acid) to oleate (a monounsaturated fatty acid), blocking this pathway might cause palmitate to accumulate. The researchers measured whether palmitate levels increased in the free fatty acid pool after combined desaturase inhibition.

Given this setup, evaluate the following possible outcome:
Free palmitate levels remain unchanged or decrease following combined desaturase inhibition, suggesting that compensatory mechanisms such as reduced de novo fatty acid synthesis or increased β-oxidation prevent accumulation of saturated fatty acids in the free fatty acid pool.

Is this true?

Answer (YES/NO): YES